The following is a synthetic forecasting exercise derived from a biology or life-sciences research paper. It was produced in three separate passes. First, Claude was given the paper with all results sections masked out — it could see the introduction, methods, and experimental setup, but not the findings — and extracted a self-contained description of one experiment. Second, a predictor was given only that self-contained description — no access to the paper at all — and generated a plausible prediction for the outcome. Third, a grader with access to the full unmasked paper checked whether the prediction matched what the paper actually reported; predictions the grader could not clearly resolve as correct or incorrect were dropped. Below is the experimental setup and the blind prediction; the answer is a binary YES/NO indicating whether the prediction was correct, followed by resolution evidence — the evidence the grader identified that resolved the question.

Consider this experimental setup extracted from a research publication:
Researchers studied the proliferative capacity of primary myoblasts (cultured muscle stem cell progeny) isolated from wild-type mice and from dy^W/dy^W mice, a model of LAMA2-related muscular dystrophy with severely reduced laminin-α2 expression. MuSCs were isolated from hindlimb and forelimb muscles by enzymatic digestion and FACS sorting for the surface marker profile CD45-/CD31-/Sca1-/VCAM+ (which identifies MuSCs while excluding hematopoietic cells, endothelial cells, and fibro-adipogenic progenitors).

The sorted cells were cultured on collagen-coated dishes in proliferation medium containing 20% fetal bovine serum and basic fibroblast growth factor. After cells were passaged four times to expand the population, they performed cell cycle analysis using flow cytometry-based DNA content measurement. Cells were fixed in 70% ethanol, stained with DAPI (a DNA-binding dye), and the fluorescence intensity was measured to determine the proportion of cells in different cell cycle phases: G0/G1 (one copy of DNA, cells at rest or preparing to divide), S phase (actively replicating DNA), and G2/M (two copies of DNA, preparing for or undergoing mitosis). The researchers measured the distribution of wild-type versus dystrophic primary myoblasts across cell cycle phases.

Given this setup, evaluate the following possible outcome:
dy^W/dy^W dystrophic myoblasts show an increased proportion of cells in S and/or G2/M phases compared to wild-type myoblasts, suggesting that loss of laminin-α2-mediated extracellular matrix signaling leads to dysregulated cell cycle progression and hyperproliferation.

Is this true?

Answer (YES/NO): NO